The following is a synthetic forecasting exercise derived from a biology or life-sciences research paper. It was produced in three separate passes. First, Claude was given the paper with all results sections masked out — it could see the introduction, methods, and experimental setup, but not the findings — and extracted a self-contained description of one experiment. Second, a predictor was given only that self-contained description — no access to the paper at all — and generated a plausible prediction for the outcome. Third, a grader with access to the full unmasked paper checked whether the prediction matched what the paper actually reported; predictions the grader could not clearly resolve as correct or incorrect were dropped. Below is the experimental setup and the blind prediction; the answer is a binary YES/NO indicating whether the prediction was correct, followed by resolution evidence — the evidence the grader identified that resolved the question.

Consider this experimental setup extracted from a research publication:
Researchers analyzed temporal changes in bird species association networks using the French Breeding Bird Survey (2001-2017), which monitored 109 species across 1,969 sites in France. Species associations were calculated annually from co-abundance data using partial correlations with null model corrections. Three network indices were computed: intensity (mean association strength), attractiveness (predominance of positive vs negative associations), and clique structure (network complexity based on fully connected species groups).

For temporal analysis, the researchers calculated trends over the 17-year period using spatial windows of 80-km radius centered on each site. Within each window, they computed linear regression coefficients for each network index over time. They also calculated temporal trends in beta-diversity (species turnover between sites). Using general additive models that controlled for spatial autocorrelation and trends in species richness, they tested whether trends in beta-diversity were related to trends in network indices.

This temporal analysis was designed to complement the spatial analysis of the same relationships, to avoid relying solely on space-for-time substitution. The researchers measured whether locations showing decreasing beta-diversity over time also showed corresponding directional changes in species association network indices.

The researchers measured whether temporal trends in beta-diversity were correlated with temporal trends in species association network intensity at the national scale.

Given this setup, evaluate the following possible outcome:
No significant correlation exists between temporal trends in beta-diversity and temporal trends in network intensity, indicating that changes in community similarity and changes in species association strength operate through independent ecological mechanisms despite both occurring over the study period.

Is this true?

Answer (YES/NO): YES